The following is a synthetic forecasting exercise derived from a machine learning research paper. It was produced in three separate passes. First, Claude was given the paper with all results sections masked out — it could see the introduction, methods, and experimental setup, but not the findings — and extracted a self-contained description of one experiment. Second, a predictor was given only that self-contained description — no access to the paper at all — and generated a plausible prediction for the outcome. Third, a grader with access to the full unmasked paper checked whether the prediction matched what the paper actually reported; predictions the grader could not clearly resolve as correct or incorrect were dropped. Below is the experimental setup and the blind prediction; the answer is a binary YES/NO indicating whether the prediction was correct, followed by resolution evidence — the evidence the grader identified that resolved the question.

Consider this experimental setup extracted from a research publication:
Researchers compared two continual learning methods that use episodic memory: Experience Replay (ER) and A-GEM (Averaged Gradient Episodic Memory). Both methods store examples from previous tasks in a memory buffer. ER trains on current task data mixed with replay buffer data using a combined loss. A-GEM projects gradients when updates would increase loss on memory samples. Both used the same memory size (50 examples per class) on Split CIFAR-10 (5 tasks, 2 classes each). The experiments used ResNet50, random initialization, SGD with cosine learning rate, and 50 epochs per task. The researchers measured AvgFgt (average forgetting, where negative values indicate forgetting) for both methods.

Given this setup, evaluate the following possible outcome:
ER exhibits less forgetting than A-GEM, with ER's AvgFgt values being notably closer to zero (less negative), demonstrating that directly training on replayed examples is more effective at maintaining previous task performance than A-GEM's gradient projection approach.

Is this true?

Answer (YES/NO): YES